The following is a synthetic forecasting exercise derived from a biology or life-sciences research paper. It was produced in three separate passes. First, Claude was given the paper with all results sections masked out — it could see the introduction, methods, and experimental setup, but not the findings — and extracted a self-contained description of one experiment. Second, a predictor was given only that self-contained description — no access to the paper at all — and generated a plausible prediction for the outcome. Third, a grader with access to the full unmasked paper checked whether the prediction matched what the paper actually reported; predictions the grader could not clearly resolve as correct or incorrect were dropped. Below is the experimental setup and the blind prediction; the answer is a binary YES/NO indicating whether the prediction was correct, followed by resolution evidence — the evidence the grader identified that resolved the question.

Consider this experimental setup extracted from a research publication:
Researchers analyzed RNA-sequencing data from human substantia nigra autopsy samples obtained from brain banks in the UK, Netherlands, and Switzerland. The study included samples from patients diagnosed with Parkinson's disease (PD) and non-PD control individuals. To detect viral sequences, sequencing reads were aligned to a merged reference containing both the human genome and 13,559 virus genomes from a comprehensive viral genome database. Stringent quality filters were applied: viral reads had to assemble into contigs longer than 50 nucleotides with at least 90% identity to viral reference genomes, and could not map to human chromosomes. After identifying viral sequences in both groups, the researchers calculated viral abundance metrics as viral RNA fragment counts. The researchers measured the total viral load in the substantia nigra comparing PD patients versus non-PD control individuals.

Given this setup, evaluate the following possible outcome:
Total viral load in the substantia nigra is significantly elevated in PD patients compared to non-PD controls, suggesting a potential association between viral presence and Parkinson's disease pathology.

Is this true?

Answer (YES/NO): NO